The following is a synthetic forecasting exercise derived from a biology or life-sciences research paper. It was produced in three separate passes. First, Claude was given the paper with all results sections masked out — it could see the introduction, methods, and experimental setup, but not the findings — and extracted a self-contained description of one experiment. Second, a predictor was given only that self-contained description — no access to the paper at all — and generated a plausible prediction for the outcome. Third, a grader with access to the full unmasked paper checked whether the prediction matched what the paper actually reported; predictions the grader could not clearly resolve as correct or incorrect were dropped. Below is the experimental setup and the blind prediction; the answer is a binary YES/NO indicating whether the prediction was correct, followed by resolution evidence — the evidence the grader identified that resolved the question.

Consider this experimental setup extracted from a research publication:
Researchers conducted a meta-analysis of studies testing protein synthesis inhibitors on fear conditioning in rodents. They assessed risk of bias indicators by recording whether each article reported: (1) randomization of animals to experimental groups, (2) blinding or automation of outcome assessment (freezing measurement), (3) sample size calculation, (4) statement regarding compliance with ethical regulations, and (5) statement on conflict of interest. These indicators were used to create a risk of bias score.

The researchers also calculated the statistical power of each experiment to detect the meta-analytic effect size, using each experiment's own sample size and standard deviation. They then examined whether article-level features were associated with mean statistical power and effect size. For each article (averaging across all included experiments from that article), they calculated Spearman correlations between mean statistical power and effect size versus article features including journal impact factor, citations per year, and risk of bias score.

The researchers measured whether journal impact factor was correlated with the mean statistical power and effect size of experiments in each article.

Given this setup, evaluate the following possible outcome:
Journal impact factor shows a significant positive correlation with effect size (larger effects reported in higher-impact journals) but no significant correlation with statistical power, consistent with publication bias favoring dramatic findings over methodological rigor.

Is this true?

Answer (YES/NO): NO